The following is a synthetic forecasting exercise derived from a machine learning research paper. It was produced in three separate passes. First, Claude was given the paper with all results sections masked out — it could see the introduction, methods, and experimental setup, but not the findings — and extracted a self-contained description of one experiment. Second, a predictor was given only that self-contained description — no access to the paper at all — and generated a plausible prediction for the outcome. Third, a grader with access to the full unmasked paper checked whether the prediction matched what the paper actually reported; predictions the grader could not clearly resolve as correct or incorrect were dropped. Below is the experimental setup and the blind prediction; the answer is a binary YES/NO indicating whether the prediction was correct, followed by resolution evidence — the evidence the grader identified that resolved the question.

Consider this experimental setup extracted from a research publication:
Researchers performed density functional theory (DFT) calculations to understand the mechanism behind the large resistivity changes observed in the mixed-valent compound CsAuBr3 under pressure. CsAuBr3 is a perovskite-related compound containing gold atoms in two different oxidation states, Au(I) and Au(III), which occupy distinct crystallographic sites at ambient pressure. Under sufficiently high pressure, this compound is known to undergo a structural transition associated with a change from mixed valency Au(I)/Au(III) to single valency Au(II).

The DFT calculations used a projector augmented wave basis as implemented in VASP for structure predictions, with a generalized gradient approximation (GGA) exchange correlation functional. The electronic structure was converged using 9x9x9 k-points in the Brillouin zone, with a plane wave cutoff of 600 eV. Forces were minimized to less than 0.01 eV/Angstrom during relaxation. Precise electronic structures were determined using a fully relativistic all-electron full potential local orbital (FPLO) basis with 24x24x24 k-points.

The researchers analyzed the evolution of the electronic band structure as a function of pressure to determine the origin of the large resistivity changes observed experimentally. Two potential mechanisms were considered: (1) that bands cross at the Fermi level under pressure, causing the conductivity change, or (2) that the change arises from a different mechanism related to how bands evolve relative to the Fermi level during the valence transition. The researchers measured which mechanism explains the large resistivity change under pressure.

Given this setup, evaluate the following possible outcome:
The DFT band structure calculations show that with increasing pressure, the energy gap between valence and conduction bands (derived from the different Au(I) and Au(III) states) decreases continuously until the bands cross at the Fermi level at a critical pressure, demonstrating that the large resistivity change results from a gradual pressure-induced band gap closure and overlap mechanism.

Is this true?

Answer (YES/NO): NO